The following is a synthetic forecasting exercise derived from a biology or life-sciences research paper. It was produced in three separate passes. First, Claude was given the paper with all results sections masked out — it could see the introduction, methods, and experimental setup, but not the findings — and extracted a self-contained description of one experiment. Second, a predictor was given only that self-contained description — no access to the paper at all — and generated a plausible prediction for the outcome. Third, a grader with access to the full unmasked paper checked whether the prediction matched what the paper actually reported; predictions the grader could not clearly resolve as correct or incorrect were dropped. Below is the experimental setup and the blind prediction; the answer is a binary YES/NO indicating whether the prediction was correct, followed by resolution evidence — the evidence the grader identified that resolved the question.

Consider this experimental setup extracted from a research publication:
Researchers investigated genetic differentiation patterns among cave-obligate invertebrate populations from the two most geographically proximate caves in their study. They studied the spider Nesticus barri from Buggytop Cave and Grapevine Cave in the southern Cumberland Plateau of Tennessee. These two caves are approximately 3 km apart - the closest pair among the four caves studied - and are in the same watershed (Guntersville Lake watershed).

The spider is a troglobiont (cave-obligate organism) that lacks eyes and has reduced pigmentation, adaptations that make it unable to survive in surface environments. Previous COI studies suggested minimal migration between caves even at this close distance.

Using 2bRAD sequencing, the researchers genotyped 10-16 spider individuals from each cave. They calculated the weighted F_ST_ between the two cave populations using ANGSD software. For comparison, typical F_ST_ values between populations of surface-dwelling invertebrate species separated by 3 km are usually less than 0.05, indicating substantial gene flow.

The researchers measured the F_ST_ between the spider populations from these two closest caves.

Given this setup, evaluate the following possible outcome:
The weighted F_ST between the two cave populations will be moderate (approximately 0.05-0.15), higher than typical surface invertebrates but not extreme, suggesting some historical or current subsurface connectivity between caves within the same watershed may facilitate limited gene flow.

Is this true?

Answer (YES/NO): NO